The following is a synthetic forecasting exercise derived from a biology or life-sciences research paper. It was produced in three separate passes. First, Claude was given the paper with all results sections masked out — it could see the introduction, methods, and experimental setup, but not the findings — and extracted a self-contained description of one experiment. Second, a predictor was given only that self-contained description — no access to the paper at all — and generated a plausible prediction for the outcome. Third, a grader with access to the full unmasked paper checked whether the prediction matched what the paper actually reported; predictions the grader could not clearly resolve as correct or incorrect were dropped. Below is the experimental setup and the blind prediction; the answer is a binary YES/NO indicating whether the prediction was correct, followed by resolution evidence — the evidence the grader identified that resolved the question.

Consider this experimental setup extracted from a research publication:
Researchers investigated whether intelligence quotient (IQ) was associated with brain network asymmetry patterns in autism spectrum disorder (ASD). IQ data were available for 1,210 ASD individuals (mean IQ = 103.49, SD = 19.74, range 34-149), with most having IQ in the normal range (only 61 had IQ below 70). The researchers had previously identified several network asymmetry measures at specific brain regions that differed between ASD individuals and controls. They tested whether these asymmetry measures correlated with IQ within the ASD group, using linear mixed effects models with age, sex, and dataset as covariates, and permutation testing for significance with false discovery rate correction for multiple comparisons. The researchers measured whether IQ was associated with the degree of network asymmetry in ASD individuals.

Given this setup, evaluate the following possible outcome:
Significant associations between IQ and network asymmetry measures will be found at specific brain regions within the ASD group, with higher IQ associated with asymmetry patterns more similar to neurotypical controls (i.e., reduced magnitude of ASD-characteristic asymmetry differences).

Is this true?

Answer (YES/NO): NO